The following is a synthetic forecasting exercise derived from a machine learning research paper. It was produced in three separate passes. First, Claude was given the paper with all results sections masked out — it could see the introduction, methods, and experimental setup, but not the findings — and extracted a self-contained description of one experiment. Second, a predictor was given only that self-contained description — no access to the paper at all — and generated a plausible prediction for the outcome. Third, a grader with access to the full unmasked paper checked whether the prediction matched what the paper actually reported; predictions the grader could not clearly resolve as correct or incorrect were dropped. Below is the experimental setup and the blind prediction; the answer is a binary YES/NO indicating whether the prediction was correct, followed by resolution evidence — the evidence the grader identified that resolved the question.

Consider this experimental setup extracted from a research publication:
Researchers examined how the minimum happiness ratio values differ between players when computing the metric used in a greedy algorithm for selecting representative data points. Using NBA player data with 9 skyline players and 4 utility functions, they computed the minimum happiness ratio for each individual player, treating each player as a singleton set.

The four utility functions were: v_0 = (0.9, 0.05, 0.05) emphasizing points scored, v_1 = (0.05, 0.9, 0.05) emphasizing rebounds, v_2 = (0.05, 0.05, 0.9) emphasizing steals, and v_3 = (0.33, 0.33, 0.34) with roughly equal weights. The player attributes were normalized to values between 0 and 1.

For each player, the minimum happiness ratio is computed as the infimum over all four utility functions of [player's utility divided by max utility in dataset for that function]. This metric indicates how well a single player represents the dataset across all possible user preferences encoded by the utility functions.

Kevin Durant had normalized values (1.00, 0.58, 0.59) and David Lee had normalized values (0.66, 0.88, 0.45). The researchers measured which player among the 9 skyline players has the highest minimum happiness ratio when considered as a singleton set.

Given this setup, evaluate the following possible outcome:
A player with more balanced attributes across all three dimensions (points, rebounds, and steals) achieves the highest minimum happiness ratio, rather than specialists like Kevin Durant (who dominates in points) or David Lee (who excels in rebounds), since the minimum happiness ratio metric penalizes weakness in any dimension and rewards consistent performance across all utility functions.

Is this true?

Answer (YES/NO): NO